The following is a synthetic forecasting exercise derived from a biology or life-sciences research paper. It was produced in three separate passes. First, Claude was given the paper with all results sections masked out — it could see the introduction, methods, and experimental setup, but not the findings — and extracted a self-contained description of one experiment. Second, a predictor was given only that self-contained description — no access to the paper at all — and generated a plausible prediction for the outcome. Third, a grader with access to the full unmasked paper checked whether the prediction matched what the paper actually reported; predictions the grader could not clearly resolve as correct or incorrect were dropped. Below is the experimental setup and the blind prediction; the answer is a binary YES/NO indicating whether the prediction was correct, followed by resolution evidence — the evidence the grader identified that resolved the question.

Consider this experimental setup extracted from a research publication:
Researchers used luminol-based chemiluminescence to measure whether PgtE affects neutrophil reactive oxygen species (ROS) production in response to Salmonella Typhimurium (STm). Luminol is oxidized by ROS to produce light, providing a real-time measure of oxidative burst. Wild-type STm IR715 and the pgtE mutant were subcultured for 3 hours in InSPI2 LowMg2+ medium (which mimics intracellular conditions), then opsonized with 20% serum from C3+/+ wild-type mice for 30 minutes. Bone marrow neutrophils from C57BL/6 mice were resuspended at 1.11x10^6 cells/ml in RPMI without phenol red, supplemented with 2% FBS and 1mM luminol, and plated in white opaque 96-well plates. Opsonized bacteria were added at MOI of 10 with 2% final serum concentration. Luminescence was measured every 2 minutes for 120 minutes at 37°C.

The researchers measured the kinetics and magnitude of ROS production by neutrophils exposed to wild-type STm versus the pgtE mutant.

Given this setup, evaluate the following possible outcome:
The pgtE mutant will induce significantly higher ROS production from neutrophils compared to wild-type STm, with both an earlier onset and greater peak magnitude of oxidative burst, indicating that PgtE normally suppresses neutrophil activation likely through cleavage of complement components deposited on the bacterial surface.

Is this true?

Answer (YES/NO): NO